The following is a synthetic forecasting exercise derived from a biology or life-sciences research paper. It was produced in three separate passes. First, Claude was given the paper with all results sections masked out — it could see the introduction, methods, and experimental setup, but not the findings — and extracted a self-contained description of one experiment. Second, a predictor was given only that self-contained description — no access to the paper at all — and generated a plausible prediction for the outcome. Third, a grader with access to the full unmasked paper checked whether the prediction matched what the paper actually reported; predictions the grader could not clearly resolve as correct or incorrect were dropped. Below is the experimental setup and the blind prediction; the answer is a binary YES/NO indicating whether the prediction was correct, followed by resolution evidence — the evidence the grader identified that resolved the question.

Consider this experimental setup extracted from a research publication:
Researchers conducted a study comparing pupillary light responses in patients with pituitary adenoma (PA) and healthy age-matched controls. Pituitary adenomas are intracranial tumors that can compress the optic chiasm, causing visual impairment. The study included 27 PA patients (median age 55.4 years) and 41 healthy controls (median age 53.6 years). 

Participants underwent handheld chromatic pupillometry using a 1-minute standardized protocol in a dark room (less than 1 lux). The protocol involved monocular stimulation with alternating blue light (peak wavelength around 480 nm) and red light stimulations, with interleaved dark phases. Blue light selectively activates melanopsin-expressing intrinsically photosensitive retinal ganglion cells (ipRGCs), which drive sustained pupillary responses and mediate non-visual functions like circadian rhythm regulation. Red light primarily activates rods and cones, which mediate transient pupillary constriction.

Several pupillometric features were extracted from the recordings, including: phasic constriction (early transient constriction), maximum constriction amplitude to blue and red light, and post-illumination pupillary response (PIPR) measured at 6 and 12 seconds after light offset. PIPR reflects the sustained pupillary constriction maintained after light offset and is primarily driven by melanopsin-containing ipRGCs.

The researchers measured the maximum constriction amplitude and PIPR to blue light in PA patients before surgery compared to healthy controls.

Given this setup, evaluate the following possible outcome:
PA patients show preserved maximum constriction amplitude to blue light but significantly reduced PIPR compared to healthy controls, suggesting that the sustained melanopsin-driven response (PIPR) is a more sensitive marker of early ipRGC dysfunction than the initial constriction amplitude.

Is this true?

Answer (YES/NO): NO